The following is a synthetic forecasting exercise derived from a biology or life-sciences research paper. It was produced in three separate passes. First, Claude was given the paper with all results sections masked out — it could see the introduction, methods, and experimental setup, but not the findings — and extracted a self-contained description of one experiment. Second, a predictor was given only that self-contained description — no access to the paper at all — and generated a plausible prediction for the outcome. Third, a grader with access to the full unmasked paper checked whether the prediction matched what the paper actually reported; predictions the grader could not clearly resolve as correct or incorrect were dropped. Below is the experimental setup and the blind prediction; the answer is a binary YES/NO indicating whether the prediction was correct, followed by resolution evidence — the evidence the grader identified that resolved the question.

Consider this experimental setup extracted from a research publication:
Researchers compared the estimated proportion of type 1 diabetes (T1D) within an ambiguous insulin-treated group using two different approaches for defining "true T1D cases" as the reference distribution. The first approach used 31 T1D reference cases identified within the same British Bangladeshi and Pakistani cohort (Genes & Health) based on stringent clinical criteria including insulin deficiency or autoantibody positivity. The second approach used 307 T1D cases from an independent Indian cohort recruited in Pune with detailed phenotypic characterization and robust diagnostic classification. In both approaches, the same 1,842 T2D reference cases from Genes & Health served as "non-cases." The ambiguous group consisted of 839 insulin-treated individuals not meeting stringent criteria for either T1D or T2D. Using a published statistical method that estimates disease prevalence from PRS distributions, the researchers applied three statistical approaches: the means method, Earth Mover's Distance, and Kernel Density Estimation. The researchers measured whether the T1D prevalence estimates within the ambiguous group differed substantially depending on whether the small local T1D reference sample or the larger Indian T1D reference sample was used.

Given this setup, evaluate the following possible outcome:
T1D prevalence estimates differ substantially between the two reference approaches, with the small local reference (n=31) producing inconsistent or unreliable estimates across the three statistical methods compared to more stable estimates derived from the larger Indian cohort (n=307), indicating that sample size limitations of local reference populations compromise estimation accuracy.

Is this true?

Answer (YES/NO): NO